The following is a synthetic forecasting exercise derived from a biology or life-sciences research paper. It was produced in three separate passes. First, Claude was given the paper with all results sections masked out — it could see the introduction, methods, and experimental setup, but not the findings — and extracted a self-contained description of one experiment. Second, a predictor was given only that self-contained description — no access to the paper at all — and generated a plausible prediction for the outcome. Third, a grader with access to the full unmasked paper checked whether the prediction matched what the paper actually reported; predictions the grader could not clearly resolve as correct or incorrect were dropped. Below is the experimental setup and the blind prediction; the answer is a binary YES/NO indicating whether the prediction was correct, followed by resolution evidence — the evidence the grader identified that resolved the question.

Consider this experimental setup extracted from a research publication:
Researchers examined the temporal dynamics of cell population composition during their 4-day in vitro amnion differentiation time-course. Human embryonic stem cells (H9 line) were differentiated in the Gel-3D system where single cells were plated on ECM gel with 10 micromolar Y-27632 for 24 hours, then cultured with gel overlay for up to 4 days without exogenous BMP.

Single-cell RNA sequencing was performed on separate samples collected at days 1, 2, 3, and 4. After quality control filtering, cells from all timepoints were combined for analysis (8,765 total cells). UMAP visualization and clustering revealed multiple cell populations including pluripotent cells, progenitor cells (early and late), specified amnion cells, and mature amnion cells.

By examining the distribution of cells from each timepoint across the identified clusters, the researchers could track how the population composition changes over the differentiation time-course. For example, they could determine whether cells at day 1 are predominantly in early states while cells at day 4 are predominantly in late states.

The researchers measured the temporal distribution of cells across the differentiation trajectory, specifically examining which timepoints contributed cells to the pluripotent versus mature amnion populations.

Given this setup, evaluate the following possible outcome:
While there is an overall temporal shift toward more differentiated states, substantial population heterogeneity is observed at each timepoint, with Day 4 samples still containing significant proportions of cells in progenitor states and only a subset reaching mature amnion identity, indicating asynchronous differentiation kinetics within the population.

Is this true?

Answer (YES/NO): NO